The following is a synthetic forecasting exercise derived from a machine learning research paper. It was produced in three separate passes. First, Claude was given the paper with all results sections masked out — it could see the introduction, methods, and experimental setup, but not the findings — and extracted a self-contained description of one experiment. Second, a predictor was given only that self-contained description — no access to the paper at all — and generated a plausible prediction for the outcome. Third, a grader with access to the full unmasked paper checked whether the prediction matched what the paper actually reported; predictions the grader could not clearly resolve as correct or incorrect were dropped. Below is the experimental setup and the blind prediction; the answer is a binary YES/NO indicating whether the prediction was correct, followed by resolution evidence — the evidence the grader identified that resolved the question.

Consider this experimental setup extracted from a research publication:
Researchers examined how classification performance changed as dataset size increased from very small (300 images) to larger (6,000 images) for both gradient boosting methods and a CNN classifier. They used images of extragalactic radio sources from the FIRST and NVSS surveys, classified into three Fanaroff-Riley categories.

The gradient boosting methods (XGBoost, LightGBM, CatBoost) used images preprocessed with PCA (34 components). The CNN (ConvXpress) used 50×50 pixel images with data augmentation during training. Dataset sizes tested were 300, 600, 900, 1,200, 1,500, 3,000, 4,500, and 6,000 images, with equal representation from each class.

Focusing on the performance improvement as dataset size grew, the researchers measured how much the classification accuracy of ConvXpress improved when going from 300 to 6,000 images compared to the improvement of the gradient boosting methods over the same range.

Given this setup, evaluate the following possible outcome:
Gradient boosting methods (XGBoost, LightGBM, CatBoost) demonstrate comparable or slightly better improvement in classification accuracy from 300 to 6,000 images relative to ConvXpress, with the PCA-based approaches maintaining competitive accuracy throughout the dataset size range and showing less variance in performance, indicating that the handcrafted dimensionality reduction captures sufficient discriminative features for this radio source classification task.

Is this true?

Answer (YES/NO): NO